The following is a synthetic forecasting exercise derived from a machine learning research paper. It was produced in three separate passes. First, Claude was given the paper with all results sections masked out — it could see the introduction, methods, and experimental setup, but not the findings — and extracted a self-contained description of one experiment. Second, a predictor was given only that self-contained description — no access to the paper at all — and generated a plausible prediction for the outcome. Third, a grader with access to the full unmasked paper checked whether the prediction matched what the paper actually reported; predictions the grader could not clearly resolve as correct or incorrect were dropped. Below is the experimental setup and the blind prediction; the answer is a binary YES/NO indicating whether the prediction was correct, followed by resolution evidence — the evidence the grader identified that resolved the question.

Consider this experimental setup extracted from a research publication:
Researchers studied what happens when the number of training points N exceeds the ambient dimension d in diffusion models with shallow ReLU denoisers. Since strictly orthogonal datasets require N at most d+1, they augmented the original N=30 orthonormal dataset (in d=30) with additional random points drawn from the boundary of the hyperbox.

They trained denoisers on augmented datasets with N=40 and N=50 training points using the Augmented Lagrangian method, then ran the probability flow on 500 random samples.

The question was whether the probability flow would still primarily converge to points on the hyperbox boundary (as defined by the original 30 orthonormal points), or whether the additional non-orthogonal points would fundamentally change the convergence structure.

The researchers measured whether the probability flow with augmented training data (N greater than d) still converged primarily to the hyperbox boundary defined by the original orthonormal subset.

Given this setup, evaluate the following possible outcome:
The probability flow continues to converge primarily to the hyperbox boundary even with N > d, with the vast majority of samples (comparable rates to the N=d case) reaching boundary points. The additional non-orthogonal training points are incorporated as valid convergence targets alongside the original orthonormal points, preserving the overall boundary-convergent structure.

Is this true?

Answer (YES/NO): YES